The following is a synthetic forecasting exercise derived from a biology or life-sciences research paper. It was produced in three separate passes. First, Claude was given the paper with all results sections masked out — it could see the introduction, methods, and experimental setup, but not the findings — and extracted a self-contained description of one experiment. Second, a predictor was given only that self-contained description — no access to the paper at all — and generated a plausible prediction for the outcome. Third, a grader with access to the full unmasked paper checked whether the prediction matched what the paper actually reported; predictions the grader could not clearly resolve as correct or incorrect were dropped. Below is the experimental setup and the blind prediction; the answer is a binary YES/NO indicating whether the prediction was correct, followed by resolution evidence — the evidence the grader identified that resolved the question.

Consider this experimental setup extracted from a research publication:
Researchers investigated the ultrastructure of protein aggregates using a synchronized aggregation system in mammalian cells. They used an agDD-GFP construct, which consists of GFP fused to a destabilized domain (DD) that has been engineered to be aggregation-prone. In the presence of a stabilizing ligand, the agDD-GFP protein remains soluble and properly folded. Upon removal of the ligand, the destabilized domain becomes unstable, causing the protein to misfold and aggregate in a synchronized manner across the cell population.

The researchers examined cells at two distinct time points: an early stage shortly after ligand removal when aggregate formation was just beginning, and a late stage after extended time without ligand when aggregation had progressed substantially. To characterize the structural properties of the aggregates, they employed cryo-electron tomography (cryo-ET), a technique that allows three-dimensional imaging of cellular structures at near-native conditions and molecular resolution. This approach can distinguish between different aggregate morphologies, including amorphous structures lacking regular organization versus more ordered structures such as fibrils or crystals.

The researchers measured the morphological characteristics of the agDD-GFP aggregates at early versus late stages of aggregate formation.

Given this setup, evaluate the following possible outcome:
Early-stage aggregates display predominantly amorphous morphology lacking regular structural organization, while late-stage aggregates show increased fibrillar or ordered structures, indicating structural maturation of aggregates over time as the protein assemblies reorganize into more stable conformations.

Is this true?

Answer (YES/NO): NO